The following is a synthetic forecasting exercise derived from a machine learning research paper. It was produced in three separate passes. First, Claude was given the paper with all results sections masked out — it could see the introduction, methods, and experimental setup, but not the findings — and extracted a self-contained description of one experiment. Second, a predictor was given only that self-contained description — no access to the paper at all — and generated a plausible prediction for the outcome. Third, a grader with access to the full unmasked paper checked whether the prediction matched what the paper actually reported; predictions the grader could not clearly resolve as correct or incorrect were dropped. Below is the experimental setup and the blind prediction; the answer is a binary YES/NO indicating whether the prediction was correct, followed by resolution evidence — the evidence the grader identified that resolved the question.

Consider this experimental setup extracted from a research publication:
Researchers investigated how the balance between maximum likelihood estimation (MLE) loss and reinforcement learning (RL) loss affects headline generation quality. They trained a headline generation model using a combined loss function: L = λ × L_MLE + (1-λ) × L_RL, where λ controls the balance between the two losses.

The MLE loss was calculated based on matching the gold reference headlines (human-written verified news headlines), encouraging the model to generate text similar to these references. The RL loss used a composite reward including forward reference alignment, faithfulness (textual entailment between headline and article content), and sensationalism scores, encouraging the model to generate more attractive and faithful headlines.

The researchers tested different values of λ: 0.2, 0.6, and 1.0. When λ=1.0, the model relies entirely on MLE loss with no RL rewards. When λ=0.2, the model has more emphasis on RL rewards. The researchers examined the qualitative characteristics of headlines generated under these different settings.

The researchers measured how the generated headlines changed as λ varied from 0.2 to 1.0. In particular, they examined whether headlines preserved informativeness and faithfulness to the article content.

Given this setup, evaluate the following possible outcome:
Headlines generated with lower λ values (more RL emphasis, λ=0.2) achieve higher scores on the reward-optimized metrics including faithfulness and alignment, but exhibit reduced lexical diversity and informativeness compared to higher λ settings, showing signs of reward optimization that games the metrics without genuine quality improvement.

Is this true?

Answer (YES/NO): NO